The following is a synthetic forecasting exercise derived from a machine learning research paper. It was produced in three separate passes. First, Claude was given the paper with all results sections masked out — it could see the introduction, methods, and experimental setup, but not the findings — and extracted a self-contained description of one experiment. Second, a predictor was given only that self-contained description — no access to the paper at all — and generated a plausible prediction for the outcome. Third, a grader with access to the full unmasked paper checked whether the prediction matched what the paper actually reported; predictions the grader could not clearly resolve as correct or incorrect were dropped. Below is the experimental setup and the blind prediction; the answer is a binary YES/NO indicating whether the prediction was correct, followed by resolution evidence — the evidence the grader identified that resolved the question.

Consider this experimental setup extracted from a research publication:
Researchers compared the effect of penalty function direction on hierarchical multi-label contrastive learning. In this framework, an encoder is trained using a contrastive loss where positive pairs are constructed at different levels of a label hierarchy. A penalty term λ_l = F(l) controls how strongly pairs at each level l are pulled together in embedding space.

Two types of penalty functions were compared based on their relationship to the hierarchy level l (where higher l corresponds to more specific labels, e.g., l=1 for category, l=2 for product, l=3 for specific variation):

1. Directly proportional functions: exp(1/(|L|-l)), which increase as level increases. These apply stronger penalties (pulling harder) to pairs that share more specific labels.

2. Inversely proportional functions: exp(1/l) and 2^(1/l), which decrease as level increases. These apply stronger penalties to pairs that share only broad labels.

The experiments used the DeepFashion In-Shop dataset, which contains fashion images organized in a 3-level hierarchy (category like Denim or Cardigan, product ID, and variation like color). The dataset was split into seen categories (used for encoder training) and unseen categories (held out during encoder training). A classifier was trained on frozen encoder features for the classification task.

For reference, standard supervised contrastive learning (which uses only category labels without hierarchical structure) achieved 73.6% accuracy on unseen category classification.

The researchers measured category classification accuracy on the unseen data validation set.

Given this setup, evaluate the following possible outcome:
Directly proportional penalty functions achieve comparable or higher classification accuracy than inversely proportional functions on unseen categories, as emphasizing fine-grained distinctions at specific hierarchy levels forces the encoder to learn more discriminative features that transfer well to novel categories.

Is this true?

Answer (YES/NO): YES